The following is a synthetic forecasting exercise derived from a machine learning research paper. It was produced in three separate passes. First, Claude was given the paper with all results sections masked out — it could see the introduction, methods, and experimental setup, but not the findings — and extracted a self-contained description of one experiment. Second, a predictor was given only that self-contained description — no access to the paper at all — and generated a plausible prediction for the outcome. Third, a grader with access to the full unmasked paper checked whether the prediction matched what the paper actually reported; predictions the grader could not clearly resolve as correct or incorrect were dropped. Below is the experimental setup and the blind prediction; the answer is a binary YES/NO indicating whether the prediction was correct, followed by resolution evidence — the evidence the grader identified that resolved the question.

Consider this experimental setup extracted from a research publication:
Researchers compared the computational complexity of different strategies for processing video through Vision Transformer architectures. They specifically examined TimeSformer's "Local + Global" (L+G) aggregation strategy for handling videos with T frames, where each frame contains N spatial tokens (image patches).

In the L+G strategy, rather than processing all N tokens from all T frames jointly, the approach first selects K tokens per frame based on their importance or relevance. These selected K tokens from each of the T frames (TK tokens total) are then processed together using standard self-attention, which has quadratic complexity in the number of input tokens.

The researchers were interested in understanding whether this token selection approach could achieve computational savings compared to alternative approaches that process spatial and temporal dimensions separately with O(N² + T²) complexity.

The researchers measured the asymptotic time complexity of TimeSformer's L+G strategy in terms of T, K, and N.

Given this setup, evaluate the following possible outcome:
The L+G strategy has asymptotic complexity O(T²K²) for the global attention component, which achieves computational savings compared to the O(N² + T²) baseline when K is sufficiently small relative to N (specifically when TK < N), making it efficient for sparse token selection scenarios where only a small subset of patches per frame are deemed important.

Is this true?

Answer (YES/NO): YES